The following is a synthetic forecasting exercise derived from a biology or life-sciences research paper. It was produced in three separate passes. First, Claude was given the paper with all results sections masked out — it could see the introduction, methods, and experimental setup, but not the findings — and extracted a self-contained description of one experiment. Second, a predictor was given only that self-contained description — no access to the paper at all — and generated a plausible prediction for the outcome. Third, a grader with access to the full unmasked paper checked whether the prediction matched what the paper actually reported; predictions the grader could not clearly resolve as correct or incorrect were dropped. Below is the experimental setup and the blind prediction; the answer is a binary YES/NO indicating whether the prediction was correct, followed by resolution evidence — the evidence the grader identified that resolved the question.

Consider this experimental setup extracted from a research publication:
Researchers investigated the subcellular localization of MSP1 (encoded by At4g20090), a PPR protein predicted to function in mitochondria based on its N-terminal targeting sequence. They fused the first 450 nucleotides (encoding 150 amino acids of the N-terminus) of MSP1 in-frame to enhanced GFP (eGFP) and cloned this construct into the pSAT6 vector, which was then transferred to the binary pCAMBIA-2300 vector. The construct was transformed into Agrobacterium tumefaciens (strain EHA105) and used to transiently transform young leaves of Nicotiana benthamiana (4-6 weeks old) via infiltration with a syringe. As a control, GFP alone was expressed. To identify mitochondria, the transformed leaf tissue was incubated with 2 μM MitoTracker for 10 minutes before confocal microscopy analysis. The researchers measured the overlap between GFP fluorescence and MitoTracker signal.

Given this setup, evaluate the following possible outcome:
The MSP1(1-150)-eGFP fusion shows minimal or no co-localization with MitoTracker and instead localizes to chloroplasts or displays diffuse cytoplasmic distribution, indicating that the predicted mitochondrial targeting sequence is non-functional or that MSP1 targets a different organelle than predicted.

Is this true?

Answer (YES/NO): NO